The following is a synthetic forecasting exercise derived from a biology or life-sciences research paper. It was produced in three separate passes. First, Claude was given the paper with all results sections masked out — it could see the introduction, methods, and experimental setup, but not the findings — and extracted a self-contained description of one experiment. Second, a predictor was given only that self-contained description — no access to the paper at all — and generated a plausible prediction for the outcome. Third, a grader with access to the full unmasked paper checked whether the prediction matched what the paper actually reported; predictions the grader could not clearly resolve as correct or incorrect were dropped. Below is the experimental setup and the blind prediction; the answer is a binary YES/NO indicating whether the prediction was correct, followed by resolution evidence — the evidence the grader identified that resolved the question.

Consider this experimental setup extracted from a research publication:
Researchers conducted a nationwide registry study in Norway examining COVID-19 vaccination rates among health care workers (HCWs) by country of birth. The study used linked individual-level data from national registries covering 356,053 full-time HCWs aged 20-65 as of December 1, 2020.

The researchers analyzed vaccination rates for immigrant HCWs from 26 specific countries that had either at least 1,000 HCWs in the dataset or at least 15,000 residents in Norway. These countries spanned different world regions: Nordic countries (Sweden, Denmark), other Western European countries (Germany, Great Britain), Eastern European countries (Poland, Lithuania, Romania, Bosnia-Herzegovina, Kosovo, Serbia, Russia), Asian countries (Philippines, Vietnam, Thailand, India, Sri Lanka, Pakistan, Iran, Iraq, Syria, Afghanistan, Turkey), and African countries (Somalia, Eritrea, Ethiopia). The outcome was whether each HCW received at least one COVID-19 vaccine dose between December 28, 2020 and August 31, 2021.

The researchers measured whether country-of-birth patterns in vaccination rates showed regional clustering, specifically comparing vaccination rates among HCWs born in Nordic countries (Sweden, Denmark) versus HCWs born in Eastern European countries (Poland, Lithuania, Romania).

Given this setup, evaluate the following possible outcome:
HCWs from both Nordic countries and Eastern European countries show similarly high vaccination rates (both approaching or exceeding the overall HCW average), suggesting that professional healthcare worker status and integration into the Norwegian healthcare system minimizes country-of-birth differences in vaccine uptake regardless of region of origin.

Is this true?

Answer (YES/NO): NO